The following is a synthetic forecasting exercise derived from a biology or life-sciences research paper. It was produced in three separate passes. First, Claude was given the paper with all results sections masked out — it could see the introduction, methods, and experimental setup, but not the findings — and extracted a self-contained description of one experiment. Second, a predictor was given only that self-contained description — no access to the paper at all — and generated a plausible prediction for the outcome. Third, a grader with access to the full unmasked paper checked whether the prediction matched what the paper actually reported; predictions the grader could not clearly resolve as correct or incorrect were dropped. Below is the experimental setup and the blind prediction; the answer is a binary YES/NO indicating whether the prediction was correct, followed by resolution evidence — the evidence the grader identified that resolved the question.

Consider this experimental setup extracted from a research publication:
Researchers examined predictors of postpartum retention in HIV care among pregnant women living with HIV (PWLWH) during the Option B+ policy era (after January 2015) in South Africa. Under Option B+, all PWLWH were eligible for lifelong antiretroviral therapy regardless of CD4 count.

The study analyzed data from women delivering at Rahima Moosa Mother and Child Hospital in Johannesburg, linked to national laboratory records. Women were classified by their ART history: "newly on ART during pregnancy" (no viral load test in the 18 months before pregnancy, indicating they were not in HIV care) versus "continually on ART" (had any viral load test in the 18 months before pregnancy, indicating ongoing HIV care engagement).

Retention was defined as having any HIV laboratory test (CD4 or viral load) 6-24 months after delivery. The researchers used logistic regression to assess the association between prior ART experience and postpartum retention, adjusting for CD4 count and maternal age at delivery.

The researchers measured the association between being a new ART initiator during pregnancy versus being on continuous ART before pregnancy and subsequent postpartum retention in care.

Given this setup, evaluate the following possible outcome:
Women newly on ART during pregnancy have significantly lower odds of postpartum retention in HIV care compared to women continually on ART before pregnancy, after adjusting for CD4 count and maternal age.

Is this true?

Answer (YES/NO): YES